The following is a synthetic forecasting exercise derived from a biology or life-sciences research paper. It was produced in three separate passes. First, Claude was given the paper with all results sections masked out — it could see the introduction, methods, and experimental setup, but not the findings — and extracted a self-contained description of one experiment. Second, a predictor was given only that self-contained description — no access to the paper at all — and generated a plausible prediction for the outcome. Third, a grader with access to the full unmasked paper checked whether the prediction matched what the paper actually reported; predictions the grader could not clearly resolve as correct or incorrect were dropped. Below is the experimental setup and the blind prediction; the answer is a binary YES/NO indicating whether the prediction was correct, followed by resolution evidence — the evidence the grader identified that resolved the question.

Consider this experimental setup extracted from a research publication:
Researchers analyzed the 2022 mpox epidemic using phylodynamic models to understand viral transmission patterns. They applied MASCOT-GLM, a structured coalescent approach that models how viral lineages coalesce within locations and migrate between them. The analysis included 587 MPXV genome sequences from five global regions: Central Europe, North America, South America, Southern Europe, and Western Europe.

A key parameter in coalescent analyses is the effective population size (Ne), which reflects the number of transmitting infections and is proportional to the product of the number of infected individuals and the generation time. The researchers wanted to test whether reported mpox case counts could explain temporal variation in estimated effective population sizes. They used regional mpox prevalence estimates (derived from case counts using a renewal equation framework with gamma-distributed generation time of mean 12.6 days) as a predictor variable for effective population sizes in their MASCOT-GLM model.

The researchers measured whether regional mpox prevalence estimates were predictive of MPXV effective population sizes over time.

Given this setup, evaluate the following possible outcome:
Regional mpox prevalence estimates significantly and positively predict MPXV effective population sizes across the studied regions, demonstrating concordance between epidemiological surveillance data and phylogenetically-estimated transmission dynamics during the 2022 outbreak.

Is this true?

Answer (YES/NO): NO